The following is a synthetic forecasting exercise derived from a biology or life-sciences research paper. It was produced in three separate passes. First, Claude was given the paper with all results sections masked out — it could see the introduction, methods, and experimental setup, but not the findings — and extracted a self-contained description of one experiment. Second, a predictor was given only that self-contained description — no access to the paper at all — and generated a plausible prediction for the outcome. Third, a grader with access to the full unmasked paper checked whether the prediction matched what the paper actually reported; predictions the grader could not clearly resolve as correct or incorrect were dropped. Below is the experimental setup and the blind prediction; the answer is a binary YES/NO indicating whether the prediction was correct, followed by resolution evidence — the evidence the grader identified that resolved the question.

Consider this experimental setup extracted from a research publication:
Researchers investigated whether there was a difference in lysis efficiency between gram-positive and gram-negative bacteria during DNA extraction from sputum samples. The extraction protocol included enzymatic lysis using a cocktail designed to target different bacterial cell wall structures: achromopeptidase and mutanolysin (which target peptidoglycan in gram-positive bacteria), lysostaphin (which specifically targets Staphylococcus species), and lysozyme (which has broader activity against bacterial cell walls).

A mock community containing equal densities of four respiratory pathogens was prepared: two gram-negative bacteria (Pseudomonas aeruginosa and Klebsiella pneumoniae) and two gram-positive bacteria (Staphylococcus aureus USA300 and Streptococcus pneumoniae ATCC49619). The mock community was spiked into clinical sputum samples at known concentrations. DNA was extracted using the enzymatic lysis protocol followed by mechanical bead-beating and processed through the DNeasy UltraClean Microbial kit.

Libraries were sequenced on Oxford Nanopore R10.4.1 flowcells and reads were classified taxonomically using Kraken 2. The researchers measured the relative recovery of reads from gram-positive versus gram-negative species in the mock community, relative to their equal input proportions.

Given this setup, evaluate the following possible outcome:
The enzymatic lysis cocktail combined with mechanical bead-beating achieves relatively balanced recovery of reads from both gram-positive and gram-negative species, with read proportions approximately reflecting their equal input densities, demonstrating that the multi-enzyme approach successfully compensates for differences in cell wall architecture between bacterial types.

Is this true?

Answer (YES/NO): NO